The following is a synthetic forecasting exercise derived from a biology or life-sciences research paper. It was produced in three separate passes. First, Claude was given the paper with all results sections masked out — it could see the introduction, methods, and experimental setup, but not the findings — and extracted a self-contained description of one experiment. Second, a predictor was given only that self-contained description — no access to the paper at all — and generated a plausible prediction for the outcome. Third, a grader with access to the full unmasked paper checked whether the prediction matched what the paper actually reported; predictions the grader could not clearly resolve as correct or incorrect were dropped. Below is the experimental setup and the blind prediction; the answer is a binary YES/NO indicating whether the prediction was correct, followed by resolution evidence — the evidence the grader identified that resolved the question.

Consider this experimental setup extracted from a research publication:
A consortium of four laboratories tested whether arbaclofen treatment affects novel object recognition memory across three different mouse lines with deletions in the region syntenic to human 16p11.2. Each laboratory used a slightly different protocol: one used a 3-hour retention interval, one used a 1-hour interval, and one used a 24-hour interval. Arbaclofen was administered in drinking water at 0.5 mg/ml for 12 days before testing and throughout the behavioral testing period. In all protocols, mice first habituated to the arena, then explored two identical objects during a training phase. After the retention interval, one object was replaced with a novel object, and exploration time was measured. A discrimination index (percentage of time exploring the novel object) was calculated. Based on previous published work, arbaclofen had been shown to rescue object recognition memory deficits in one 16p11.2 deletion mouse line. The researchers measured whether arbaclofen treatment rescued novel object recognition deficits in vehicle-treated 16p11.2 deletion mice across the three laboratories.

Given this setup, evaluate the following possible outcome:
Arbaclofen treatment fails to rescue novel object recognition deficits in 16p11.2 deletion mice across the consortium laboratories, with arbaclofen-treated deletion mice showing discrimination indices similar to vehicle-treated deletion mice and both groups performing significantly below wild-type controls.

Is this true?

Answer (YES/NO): NO